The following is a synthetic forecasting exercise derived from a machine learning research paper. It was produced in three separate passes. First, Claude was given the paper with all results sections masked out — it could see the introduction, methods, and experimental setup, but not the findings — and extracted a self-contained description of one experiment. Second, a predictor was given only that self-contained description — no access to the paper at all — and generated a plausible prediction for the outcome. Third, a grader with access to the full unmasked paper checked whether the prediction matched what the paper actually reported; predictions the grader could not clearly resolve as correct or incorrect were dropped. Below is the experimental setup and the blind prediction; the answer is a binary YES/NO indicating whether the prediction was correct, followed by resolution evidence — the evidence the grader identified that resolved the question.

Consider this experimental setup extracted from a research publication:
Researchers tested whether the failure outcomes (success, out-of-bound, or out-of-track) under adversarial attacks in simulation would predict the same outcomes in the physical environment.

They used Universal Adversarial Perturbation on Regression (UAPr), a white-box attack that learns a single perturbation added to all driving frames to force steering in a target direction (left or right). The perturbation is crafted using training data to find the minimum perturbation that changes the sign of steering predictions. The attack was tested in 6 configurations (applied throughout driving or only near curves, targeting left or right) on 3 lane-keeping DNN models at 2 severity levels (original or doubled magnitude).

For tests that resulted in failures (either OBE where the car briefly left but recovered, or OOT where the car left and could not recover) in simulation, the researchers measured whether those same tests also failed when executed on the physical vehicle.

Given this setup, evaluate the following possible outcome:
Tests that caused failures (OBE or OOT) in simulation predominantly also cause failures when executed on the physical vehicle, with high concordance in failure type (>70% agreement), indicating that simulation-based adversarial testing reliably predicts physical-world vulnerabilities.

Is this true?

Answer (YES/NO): NO